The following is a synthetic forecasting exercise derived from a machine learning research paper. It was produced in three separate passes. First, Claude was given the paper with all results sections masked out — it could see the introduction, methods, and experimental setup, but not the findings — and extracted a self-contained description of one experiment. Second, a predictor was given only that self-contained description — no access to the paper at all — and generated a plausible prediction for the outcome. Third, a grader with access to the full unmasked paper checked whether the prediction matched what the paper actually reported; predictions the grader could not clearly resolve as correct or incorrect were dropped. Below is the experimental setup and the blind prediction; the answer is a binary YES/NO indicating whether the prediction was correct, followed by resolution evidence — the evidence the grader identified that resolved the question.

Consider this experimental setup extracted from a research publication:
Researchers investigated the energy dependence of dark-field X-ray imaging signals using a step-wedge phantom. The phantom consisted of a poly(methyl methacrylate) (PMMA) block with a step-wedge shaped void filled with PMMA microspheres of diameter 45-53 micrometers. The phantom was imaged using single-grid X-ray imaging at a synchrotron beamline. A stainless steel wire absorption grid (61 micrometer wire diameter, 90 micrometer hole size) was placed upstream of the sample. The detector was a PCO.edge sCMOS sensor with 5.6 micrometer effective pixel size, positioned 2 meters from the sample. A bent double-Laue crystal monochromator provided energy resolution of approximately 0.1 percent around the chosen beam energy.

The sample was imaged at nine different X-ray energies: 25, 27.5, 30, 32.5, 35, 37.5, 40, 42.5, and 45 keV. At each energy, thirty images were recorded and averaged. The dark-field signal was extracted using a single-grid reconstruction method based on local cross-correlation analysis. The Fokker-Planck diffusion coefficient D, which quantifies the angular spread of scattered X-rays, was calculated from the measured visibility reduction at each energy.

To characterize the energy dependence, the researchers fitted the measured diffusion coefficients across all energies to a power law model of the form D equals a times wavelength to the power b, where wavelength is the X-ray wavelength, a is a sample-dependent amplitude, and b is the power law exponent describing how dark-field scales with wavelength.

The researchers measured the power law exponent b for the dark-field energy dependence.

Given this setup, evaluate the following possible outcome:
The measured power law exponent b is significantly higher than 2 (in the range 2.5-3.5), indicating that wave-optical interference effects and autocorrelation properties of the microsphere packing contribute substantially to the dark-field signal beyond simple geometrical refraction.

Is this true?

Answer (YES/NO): NO